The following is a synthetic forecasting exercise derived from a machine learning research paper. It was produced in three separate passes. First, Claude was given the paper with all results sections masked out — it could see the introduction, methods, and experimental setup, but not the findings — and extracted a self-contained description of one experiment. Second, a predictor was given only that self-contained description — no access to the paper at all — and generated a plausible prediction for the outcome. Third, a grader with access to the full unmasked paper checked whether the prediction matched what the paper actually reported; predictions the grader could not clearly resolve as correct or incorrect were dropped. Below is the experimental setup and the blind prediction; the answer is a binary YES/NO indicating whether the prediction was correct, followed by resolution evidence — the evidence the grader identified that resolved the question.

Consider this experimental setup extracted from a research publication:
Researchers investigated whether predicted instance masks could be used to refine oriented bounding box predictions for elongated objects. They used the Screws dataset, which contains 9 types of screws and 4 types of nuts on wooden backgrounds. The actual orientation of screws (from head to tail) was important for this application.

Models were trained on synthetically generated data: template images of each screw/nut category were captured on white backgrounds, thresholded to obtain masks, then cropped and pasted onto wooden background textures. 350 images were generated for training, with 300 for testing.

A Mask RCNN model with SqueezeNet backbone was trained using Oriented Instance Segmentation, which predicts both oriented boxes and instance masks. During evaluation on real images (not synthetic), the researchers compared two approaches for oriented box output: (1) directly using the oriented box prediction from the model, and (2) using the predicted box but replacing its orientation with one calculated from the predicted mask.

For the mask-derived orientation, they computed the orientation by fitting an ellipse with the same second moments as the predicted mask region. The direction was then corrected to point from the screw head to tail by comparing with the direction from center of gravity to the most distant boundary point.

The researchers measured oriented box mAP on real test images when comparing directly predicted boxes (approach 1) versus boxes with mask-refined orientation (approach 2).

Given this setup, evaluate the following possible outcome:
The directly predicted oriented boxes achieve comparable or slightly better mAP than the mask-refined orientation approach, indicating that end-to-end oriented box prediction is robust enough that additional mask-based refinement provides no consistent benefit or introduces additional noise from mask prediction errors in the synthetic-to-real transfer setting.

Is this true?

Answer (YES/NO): NO